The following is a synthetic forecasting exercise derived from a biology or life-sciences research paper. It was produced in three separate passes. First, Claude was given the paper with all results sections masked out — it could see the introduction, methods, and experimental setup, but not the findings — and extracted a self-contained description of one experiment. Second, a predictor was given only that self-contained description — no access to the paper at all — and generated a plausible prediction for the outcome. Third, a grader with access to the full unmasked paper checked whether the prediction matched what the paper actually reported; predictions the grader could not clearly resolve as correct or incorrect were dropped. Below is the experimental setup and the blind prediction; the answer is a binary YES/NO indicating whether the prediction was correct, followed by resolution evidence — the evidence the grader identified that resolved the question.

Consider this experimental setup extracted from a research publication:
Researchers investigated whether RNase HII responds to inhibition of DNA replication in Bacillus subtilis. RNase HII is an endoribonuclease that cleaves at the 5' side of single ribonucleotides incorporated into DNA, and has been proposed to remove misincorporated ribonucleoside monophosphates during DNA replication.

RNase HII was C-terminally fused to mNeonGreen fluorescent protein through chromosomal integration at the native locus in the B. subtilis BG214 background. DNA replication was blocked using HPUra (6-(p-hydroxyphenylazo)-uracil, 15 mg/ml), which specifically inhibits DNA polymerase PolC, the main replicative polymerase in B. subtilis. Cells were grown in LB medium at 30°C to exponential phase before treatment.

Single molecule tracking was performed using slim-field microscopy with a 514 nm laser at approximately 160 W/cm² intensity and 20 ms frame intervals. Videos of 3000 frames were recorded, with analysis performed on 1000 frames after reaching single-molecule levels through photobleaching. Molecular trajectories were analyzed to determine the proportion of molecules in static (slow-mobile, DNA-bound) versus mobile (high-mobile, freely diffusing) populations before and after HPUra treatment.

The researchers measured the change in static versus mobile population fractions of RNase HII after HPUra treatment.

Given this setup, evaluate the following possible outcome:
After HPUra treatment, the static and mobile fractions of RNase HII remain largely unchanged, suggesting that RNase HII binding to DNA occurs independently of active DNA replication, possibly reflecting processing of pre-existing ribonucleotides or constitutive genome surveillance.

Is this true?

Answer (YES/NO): NO